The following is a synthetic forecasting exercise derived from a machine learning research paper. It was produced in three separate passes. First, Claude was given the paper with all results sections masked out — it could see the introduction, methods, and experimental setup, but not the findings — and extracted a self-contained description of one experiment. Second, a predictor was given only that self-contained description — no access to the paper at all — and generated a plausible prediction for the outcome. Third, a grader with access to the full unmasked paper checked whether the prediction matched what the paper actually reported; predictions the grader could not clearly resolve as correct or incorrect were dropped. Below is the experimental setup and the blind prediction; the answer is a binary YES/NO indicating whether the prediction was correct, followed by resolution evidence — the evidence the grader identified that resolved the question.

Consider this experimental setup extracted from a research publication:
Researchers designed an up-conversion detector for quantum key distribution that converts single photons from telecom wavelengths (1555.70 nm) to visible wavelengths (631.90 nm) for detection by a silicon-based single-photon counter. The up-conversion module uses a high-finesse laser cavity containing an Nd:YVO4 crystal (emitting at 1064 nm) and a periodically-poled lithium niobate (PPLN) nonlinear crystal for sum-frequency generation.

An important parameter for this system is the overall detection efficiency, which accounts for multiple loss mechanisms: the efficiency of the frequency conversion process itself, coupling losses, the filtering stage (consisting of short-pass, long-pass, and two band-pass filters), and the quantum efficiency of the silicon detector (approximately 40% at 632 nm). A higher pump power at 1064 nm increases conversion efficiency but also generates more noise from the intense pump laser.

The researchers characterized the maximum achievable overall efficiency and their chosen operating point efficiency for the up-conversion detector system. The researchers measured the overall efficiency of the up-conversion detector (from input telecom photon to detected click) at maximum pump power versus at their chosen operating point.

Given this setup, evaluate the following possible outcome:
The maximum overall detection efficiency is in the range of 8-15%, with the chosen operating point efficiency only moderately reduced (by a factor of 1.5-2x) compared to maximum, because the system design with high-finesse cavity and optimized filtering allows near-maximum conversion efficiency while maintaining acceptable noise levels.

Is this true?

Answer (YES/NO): NO